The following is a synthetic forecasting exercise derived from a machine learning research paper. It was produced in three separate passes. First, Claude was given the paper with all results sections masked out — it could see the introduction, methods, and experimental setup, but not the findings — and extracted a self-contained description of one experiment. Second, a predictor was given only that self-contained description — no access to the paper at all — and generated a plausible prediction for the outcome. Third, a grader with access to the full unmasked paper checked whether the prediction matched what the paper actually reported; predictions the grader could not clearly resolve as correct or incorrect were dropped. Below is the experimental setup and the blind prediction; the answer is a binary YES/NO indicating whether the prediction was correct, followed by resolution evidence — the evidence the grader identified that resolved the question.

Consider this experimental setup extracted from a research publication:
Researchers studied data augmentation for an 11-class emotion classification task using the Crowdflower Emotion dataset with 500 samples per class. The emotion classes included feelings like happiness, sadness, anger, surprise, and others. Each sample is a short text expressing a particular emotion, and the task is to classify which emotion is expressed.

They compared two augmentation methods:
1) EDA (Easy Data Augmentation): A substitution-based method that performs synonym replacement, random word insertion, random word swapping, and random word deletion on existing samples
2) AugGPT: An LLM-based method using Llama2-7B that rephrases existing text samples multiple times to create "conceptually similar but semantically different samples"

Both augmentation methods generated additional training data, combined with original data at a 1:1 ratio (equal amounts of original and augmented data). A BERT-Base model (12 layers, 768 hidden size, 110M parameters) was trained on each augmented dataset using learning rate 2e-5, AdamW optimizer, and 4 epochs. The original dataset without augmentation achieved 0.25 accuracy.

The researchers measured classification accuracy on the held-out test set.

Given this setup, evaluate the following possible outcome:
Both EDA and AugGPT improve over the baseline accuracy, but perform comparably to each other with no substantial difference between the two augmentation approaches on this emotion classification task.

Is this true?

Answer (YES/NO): NO